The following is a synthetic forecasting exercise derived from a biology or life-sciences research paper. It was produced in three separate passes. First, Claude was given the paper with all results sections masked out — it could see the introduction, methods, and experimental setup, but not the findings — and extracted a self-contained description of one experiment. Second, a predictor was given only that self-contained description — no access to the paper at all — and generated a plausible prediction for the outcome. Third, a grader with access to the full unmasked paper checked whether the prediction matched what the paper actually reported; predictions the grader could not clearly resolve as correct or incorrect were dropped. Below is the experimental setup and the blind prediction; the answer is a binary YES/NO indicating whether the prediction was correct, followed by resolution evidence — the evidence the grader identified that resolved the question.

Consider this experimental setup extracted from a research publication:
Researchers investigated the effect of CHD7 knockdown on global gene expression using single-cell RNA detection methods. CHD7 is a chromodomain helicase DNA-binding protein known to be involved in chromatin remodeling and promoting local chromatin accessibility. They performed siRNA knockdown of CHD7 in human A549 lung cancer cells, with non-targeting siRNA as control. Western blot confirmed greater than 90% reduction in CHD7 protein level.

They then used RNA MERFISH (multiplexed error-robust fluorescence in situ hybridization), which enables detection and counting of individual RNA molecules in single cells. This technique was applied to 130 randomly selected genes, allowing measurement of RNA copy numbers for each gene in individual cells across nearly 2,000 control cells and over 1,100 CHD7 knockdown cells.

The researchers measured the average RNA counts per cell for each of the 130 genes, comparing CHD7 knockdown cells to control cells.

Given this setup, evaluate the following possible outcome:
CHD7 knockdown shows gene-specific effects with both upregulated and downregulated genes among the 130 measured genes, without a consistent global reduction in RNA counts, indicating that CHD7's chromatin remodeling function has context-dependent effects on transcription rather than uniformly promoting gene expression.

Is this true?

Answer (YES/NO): NO